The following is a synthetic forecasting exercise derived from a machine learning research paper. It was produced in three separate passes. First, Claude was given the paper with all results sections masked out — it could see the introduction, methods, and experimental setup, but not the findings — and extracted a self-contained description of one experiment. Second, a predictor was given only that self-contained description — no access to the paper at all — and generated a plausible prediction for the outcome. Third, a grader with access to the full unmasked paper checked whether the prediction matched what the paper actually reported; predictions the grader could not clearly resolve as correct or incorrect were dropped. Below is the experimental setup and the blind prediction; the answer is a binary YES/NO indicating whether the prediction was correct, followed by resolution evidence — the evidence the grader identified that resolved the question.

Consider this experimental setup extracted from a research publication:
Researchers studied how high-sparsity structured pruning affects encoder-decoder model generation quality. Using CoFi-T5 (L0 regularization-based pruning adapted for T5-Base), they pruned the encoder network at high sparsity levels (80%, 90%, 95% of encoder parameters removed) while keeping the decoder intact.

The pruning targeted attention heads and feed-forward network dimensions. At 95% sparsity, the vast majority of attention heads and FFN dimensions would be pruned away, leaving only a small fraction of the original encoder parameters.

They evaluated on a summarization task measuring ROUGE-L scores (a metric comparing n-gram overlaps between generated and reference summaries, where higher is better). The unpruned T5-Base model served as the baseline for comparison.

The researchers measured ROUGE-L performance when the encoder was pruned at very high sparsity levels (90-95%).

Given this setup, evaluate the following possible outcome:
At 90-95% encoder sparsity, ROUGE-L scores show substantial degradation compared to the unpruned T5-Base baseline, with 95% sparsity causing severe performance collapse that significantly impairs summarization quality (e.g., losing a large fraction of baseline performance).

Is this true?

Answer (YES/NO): YES